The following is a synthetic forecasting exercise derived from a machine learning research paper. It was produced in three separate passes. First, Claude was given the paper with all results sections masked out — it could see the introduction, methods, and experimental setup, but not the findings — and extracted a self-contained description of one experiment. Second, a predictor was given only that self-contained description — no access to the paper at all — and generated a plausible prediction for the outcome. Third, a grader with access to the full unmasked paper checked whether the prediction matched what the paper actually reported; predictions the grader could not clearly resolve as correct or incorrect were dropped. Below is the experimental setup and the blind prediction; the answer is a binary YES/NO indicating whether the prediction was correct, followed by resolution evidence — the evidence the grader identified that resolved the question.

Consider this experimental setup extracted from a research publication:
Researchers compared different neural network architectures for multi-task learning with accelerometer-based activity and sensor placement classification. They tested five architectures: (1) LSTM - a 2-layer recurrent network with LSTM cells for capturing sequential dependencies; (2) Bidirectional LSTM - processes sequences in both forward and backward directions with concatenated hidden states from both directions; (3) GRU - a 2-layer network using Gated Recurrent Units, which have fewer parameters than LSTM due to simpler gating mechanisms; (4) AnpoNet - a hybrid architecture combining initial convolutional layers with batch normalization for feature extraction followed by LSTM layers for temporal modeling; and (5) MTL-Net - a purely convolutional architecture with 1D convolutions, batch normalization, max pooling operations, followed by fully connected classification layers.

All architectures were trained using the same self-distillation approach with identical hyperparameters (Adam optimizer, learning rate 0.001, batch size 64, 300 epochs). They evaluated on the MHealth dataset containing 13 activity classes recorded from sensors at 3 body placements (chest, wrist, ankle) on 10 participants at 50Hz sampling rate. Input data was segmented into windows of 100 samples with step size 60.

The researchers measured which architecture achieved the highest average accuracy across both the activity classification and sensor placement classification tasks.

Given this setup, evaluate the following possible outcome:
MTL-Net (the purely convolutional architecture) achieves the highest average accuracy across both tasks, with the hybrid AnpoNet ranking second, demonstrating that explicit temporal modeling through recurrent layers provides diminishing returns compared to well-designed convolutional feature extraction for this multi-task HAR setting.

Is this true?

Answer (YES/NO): NO